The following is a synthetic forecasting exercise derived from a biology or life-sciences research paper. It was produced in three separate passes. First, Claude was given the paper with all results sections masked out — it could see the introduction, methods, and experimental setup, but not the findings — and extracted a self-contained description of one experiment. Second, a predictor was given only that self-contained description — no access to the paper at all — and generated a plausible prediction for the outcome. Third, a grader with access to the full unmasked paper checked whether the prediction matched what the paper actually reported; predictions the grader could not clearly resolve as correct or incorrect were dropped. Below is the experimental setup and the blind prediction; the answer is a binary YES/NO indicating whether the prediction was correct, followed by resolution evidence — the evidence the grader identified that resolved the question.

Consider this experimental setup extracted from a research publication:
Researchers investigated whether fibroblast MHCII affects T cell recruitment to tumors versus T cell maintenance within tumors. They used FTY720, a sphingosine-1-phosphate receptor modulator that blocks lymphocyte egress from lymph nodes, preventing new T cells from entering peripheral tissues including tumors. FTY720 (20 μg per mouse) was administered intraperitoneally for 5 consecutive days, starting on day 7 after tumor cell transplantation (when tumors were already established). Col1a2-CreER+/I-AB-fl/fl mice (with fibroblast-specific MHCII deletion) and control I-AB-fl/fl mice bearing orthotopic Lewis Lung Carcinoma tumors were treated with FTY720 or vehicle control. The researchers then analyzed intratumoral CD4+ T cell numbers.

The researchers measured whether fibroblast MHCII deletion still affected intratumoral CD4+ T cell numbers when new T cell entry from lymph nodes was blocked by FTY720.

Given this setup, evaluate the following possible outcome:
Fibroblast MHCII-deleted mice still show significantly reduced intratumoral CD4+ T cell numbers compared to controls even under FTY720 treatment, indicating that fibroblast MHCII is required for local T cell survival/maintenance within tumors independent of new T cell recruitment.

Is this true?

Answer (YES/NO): YES